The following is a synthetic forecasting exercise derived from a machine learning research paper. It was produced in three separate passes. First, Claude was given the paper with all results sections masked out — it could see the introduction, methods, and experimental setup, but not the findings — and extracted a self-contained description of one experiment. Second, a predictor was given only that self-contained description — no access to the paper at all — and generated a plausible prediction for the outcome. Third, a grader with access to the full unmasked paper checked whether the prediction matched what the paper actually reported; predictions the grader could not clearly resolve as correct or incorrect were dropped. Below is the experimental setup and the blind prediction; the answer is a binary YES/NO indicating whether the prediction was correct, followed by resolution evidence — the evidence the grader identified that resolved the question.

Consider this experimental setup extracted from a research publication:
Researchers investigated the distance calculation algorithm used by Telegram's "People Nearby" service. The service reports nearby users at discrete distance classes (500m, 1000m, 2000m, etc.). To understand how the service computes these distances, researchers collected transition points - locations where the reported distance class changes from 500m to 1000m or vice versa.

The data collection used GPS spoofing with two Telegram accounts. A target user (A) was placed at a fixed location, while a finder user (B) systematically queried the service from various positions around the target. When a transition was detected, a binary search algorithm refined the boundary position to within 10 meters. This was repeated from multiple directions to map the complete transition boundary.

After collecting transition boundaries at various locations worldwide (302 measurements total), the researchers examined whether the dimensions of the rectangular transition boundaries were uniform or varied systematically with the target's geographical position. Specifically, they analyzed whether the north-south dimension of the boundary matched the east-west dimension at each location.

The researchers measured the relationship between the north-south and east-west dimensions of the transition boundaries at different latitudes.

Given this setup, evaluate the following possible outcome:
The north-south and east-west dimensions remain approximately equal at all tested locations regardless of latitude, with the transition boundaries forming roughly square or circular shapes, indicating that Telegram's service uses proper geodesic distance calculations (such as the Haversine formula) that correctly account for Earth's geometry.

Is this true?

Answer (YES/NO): NO